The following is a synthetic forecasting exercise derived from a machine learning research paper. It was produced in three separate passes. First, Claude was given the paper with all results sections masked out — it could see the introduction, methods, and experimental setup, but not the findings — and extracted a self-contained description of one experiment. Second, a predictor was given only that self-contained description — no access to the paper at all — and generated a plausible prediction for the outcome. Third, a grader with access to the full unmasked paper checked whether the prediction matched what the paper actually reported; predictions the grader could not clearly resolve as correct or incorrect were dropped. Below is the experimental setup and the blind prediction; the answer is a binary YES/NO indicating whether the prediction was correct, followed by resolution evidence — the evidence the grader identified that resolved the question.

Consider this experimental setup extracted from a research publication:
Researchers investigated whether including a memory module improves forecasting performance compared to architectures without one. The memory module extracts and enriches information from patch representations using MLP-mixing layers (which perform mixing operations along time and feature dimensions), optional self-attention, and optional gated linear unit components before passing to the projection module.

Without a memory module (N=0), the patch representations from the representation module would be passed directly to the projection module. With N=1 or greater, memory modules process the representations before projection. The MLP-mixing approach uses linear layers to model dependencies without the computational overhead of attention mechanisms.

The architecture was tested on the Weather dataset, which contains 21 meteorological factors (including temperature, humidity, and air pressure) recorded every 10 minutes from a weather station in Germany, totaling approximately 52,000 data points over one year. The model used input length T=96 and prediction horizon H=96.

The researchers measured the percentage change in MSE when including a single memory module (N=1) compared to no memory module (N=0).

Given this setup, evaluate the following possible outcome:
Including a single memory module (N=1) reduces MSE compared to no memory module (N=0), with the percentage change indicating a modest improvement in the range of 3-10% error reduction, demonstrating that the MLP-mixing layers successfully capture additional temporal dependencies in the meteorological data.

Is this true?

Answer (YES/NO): YES